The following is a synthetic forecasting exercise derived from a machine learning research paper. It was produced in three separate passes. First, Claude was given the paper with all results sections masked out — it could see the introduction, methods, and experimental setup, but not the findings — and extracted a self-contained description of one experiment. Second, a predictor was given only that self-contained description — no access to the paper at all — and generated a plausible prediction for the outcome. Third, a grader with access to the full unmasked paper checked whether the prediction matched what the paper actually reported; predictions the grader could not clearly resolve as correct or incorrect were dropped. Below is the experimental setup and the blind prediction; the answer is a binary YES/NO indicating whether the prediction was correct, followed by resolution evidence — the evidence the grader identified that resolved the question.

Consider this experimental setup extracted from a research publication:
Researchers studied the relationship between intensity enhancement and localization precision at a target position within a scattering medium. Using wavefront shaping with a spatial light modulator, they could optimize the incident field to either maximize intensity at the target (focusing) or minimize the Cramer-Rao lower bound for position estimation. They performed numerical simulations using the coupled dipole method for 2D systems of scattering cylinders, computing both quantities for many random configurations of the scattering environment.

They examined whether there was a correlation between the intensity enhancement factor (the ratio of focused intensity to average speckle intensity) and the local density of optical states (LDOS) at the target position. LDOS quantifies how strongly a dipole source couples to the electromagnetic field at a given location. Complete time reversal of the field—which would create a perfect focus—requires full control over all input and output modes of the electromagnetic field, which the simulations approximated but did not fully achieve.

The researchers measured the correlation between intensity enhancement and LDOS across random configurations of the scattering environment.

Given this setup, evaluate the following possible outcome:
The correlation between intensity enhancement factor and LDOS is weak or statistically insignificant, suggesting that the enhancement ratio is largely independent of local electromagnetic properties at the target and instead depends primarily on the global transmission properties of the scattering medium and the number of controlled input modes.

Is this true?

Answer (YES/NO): NO